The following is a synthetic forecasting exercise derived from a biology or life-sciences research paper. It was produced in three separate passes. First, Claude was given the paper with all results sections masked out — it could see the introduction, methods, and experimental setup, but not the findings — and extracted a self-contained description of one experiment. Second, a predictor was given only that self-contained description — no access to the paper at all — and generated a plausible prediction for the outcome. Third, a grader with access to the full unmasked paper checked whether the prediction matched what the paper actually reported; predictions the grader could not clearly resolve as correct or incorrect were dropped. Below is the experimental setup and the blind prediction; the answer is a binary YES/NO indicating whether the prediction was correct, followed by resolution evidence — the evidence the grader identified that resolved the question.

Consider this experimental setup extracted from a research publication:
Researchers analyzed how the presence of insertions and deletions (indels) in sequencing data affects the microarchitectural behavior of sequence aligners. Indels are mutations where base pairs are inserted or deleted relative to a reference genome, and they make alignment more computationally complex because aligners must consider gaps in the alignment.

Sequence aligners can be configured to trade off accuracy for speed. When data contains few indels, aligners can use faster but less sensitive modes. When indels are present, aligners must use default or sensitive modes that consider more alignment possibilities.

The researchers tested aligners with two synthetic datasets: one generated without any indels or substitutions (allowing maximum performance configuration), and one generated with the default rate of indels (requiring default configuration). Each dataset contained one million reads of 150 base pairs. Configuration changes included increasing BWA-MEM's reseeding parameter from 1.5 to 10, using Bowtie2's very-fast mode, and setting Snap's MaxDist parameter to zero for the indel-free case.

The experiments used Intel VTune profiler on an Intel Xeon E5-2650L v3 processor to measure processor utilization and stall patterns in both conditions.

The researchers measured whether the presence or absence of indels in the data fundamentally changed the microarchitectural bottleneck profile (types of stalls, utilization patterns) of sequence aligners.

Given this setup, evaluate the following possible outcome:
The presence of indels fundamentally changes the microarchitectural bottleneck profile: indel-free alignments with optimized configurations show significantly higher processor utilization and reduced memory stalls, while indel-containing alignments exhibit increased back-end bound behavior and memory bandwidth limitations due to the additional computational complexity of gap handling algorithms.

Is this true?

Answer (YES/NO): NO